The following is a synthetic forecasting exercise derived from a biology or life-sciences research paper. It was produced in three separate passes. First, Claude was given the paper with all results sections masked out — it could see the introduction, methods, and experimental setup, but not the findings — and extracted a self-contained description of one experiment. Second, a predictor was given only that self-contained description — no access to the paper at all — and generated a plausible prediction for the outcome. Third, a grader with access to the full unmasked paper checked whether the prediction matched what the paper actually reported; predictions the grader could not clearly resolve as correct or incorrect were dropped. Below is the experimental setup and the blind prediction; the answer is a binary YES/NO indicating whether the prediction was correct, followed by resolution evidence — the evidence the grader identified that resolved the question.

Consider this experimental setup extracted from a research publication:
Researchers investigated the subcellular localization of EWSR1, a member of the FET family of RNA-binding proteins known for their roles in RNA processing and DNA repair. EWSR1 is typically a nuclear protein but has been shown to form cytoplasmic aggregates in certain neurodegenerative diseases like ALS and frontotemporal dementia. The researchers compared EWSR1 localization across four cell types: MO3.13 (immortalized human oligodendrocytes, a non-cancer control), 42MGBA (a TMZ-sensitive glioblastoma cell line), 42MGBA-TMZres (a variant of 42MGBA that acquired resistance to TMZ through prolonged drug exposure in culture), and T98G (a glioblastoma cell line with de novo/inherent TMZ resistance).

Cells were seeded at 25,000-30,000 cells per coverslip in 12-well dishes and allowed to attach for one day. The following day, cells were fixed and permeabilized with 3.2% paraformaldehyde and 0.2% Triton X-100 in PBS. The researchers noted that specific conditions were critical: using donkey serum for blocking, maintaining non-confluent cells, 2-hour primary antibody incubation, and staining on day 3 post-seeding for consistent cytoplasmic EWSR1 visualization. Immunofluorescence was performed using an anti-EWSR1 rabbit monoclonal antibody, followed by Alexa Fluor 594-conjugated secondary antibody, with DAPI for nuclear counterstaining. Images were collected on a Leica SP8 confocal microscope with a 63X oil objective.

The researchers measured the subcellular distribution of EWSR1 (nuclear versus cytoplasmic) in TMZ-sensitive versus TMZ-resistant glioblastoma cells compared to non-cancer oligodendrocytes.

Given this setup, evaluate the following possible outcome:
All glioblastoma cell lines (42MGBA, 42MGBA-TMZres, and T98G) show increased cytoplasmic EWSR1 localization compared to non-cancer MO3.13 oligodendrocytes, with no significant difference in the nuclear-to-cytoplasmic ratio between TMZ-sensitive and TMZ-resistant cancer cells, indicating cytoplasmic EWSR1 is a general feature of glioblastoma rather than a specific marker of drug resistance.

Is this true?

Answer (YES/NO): NO